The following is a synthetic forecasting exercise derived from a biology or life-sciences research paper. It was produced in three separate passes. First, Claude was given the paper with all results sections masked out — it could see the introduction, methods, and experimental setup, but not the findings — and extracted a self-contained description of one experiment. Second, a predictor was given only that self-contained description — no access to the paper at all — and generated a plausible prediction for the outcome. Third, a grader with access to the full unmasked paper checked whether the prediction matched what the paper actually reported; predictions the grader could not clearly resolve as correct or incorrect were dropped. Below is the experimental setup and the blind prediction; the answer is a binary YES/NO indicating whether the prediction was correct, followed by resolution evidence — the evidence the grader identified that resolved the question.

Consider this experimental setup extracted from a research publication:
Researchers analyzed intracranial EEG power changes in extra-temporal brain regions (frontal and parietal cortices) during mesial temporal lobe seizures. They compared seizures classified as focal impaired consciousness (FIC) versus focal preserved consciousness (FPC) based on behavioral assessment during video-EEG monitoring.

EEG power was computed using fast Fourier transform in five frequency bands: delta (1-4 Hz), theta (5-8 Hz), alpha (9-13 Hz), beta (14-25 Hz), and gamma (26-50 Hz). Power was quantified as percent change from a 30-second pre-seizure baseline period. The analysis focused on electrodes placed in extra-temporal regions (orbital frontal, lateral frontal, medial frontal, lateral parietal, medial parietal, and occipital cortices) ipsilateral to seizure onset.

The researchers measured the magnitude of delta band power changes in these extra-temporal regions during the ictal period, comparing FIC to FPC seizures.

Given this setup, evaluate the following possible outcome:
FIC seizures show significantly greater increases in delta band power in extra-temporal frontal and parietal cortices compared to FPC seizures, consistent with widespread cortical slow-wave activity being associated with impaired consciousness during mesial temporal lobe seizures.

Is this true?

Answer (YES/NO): YES